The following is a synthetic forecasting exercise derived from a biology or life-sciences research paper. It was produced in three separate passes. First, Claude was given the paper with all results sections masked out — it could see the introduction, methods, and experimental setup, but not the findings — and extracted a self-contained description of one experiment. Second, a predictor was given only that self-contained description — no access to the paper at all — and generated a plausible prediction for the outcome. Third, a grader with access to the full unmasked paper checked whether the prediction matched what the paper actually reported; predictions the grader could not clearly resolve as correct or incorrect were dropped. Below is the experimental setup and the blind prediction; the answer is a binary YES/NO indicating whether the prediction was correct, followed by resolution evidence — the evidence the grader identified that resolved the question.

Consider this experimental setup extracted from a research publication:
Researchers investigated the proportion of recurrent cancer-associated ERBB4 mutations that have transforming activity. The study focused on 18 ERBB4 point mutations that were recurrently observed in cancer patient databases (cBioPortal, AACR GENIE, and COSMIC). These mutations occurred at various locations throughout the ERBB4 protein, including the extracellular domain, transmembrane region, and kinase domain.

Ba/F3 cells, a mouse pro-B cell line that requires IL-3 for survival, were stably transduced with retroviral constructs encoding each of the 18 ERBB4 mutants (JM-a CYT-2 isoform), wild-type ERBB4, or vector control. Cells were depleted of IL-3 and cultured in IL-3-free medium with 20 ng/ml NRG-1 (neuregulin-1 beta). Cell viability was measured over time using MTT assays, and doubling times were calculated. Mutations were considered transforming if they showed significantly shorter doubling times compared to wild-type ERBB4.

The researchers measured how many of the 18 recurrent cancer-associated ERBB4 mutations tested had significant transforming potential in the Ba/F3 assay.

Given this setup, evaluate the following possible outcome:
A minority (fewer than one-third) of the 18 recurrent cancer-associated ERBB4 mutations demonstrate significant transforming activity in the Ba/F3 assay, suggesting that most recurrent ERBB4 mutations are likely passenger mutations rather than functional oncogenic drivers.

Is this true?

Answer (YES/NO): YES